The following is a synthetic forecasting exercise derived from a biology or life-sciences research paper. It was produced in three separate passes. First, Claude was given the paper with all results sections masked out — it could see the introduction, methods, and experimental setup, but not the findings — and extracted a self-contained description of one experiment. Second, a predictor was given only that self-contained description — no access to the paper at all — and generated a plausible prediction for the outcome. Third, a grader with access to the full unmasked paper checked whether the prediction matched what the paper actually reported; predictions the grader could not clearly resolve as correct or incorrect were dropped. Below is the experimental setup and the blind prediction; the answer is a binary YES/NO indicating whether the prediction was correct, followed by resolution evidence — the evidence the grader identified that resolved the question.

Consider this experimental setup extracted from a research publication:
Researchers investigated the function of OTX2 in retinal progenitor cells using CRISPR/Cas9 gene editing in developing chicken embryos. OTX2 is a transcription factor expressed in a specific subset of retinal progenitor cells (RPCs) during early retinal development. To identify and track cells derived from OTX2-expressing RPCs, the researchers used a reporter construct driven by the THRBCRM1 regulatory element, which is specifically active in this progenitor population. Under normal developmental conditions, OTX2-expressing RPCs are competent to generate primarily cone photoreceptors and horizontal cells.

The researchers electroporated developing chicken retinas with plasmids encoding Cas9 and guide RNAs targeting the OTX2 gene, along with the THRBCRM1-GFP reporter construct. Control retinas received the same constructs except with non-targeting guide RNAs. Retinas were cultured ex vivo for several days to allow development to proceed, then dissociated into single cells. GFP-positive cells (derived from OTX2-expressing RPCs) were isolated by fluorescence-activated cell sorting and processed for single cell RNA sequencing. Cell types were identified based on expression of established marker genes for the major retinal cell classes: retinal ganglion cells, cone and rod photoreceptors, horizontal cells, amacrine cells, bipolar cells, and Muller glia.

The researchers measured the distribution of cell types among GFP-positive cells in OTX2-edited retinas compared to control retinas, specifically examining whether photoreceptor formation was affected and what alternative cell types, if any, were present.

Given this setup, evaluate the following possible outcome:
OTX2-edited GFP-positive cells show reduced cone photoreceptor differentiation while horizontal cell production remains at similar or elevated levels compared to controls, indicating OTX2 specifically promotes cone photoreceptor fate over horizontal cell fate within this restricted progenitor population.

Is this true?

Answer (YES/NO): NO